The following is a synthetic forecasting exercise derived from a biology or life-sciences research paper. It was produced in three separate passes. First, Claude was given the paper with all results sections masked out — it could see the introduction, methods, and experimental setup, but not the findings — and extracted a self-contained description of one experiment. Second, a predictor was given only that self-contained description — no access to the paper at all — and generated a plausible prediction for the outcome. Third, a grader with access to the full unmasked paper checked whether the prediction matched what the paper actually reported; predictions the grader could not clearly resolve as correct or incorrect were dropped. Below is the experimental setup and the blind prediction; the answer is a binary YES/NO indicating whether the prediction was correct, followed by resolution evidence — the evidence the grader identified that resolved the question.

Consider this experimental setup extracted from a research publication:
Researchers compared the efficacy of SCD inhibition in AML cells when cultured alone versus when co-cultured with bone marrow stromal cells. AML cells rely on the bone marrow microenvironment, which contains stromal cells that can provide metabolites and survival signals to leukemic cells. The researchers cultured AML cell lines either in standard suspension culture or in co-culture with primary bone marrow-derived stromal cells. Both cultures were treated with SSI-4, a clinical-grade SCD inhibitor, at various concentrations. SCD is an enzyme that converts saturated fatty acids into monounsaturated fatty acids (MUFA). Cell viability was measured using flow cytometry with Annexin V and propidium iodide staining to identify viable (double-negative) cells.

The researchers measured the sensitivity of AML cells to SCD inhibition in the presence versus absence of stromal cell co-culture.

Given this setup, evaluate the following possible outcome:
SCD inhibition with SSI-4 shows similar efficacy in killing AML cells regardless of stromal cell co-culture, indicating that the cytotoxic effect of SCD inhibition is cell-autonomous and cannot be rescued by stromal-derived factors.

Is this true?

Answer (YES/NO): NO